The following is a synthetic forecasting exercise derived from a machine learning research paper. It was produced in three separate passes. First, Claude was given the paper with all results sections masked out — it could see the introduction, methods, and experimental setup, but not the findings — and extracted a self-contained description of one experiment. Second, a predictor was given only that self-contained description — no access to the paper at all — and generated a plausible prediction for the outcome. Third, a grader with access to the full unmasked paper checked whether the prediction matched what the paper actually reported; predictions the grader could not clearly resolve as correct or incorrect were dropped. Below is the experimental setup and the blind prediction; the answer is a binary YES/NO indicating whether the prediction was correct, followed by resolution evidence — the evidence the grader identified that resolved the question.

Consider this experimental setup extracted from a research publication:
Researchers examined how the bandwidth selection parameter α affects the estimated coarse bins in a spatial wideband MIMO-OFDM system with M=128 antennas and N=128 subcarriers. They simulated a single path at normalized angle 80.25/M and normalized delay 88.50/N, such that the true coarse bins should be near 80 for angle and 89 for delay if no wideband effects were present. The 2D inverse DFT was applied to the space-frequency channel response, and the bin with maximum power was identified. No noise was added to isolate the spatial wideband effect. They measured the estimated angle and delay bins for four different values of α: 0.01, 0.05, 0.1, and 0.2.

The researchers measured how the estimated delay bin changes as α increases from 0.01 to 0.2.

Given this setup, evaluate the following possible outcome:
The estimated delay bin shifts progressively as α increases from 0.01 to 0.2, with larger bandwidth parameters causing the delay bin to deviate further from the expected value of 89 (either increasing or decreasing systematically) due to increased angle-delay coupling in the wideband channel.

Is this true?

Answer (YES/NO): YES